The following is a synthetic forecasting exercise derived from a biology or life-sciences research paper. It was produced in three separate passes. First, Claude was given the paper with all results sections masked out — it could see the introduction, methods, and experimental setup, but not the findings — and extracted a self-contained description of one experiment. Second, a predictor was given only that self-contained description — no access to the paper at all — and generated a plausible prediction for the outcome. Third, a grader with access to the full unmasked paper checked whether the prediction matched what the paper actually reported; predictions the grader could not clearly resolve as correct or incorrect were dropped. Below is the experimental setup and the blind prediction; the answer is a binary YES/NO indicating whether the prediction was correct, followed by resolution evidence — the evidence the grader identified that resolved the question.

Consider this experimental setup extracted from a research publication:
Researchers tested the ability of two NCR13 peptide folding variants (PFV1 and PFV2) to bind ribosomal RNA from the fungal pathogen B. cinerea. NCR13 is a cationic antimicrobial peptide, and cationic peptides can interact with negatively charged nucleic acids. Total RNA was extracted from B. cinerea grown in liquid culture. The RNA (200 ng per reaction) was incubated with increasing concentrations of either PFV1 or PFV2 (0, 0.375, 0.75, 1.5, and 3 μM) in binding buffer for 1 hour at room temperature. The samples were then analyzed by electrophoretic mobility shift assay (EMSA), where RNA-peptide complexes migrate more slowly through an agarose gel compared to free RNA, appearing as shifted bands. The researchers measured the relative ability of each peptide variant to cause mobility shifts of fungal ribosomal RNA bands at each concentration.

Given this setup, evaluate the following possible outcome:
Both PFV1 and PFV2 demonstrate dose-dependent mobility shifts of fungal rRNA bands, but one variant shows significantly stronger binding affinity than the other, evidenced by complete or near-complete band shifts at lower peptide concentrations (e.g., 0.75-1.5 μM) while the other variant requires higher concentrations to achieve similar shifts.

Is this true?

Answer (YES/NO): NO